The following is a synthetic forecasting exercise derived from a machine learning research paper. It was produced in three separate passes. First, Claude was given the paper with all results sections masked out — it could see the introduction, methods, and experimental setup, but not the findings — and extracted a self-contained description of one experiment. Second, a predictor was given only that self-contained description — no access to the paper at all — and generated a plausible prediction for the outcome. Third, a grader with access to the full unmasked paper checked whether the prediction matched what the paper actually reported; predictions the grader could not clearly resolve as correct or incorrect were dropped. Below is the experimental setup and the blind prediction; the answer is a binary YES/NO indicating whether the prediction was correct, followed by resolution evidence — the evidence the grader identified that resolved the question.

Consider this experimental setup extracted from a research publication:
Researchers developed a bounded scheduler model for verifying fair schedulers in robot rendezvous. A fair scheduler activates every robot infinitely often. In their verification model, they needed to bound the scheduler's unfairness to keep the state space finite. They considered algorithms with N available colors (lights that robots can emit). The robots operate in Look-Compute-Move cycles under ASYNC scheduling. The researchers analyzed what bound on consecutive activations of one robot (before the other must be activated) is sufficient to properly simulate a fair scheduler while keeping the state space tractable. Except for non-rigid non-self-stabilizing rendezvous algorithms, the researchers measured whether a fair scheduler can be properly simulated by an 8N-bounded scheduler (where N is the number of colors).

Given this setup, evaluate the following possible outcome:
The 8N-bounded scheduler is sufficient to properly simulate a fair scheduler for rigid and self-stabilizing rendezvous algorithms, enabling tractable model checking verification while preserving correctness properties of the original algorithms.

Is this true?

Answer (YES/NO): YES